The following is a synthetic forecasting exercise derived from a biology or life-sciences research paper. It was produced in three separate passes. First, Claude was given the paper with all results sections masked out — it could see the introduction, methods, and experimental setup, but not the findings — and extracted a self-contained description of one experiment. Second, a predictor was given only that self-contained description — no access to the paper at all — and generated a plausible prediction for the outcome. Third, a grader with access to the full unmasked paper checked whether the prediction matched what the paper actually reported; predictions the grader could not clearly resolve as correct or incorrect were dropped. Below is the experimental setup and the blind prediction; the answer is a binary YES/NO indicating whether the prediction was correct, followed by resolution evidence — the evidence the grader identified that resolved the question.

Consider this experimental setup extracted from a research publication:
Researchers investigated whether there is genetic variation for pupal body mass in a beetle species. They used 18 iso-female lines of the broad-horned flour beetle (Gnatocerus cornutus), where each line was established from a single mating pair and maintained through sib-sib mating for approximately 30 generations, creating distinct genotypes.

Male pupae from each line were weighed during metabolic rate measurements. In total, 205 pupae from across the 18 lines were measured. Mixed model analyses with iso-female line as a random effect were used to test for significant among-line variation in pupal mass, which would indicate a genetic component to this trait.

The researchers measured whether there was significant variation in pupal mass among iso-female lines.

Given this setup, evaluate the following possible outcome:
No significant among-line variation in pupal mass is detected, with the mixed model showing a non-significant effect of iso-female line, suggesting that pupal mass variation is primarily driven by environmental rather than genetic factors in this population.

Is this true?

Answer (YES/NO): NO